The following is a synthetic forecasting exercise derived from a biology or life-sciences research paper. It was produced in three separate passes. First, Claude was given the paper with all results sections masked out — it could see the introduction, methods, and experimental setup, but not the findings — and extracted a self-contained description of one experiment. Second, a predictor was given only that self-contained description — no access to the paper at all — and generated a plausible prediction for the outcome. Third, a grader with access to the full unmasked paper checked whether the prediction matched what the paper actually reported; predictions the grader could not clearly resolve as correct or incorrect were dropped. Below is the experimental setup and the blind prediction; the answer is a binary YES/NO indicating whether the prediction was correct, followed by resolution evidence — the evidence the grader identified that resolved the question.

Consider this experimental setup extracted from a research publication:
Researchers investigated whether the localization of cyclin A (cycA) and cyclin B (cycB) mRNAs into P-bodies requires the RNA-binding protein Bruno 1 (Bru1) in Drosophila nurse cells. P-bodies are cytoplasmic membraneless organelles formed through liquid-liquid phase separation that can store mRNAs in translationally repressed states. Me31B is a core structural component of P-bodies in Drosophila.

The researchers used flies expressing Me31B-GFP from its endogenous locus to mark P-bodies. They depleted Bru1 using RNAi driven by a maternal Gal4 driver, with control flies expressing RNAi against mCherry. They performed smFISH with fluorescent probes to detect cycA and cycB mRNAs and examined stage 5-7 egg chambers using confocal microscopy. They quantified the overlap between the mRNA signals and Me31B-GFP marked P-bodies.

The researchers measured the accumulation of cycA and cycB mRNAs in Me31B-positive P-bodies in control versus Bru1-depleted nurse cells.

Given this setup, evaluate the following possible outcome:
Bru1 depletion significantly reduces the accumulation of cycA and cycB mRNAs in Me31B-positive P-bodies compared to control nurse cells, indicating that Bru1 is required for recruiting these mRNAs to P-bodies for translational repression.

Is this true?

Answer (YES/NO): YES